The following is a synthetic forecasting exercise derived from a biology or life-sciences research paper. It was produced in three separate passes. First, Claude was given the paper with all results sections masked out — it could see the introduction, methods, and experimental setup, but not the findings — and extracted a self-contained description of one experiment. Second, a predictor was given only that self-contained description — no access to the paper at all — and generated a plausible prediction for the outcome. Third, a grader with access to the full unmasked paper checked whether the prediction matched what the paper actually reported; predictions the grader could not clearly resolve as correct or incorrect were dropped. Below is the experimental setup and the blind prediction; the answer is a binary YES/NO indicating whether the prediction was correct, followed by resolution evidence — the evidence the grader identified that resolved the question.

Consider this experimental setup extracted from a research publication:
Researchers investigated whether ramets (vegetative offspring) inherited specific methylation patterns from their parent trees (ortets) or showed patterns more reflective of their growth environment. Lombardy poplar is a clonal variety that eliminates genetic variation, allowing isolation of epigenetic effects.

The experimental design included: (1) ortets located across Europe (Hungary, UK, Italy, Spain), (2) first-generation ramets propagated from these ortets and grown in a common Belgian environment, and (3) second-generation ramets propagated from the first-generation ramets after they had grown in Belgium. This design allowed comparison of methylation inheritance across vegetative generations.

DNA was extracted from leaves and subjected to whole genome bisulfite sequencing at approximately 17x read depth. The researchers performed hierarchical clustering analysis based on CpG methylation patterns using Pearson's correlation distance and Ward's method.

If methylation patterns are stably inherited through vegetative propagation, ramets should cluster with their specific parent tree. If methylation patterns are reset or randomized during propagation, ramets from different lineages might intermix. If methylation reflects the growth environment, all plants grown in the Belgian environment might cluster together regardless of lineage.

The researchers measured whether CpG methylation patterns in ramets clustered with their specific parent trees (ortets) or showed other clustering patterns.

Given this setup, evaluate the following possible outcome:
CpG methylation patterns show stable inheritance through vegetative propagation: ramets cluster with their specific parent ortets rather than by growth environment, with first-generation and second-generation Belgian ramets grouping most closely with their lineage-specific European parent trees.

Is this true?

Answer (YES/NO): YES